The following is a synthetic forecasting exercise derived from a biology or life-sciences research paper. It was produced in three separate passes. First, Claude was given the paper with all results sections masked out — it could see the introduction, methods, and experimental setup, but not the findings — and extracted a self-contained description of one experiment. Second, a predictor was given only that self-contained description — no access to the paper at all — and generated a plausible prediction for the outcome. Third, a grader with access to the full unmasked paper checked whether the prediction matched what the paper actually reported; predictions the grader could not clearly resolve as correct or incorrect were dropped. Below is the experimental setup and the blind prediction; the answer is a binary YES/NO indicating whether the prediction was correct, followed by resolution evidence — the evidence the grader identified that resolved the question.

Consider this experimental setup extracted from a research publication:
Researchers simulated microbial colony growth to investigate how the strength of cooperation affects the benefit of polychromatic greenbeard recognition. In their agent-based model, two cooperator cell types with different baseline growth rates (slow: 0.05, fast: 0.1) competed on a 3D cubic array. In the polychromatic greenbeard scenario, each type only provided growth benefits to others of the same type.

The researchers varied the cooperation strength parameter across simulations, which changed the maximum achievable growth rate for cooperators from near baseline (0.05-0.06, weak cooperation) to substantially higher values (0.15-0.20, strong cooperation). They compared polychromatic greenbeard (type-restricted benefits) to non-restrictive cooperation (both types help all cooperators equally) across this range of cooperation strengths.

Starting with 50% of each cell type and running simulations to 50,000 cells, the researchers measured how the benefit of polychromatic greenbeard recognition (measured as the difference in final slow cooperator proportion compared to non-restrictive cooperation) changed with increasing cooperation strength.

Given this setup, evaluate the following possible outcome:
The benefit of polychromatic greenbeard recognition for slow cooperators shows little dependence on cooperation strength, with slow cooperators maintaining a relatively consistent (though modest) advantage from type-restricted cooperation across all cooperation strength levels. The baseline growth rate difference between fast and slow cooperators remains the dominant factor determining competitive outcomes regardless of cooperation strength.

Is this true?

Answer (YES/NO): NO